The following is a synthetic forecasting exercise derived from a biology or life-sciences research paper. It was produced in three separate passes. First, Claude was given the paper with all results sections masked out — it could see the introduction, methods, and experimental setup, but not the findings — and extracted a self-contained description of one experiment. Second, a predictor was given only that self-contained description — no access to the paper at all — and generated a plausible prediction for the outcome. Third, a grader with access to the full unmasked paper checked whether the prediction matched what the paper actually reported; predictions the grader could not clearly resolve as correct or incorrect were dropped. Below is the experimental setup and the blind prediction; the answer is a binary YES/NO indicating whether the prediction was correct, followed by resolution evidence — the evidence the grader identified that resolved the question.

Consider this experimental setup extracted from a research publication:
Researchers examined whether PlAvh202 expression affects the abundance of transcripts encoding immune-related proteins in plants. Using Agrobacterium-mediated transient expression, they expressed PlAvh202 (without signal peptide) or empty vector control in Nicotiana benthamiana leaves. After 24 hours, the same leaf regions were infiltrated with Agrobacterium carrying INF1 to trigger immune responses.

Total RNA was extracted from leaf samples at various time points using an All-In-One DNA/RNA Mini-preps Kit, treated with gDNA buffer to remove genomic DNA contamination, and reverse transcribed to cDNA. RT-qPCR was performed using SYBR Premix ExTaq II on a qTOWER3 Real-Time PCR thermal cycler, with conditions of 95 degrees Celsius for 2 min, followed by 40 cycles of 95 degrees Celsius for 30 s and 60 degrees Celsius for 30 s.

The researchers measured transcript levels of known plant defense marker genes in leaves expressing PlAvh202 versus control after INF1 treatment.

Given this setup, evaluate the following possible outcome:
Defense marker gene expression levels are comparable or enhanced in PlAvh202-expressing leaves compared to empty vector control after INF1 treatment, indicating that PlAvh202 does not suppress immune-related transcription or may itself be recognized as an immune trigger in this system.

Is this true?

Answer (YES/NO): NO